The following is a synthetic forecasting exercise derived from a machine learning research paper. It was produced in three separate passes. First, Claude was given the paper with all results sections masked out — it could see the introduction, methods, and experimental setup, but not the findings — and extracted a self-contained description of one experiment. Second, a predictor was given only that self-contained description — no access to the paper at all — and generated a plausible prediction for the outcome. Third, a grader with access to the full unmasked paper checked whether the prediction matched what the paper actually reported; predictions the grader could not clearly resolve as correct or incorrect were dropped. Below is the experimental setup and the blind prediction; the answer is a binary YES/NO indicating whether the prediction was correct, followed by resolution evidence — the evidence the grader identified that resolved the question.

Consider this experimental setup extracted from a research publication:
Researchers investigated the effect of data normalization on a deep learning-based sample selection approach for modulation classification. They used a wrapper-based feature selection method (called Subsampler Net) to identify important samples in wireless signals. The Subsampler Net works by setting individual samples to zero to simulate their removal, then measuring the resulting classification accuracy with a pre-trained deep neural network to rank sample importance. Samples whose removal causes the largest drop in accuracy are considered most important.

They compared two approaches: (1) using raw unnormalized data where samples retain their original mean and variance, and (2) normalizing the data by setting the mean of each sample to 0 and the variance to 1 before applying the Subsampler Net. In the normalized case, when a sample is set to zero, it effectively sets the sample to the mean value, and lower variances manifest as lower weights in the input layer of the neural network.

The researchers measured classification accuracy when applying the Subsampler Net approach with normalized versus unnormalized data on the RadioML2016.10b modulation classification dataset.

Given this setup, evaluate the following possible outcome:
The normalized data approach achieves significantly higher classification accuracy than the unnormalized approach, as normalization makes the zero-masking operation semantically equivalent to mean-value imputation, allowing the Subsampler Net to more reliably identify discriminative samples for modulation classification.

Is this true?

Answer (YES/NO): YES